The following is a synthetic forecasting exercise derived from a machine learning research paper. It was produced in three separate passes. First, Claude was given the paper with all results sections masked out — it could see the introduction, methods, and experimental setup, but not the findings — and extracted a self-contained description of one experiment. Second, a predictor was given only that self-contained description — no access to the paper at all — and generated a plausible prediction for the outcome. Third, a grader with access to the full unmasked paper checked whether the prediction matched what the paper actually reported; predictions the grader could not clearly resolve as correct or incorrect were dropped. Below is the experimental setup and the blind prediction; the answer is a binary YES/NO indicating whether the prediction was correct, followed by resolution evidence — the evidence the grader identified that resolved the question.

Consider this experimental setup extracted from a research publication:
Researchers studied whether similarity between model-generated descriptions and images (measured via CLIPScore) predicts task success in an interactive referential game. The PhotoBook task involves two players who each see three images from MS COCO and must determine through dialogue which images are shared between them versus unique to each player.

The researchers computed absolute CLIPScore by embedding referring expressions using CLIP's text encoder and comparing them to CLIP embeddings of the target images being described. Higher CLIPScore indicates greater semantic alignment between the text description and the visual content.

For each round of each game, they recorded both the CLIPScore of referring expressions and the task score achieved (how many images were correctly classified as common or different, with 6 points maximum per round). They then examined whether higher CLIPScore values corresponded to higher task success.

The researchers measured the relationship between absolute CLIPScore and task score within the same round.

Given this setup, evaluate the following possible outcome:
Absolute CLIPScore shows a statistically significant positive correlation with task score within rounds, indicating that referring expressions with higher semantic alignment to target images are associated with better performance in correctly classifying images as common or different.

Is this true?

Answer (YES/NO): NO